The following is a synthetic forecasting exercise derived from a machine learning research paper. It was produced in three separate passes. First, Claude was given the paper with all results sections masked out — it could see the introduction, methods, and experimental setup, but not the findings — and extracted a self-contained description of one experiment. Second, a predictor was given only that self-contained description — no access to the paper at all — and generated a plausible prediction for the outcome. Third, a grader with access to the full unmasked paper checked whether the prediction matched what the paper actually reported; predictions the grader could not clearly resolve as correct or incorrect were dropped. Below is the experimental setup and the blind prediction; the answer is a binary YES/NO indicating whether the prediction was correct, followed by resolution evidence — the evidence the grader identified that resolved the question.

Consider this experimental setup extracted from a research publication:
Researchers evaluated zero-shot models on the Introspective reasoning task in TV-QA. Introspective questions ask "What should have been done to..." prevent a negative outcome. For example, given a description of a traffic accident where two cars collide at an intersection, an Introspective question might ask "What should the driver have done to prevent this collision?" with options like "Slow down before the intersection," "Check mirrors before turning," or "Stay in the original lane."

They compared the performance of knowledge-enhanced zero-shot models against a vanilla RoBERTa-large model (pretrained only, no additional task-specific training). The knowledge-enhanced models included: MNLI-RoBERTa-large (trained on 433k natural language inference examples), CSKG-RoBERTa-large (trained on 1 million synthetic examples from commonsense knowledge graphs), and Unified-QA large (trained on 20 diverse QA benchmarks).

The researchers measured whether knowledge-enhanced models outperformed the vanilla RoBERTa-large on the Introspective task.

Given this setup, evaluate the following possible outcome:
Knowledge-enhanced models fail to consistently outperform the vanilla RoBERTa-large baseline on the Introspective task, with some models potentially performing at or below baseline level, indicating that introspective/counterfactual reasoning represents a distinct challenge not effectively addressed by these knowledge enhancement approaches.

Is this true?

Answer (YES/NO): YES